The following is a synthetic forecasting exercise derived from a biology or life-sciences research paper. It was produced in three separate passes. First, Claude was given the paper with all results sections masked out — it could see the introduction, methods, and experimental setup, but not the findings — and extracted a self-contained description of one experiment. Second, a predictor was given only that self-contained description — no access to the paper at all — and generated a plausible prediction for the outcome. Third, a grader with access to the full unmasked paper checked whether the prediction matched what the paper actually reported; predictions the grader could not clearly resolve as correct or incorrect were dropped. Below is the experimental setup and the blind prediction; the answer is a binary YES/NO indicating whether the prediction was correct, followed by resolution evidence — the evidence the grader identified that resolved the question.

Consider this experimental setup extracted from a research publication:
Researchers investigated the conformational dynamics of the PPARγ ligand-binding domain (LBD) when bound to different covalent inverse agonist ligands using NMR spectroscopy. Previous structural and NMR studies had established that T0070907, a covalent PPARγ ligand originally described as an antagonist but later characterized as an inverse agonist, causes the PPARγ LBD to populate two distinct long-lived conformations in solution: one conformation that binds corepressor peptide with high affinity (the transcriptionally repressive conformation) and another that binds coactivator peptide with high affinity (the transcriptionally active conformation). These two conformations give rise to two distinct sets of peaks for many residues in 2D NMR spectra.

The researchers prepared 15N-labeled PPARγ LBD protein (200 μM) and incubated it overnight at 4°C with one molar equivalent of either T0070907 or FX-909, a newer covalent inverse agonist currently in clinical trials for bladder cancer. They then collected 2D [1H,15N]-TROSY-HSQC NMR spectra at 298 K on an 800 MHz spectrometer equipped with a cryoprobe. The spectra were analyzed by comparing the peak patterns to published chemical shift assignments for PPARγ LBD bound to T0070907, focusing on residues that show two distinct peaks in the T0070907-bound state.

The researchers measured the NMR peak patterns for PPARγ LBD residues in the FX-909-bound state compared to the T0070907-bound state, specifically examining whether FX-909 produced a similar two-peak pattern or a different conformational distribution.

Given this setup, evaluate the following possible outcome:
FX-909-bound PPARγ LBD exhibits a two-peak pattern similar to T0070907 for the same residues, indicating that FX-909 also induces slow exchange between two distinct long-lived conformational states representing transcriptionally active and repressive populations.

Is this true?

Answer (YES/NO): NO